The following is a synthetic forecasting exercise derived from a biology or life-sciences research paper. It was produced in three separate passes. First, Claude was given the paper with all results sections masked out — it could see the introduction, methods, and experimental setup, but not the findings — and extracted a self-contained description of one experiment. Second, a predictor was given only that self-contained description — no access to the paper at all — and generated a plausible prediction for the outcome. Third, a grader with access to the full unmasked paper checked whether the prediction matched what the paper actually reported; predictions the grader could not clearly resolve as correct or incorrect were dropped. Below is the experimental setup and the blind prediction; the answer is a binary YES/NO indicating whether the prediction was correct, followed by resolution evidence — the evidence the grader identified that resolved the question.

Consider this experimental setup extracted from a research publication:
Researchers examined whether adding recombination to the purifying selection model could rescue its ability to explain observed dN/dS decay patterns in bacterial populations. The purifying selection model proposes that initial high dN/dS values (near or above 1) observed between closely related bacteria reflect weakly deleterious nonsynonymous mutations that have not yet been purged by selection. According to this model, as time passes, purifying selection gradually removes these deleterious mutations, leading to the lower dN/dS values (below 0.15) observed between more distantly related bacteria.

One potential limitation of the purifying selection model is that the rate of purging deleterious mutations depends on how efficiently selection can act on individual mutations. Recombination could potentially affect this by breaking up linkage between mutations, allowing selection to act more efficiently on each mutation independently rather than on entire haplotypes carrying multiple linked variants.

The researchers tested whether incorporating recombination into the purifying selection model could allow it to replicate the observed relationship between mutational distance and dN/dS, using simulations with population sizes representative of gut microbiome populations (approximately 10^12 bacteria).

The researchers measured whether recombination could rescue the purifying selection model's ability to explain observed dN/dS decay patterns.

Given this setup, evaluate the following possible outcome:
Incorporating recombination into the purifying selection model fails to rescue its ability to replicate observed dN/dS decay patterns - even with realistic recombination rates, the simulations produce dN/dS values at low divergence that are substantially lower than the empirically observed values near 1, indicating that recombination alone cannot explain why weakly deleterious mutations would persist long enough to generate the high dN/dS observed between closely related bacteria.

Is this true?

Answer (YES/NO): NO